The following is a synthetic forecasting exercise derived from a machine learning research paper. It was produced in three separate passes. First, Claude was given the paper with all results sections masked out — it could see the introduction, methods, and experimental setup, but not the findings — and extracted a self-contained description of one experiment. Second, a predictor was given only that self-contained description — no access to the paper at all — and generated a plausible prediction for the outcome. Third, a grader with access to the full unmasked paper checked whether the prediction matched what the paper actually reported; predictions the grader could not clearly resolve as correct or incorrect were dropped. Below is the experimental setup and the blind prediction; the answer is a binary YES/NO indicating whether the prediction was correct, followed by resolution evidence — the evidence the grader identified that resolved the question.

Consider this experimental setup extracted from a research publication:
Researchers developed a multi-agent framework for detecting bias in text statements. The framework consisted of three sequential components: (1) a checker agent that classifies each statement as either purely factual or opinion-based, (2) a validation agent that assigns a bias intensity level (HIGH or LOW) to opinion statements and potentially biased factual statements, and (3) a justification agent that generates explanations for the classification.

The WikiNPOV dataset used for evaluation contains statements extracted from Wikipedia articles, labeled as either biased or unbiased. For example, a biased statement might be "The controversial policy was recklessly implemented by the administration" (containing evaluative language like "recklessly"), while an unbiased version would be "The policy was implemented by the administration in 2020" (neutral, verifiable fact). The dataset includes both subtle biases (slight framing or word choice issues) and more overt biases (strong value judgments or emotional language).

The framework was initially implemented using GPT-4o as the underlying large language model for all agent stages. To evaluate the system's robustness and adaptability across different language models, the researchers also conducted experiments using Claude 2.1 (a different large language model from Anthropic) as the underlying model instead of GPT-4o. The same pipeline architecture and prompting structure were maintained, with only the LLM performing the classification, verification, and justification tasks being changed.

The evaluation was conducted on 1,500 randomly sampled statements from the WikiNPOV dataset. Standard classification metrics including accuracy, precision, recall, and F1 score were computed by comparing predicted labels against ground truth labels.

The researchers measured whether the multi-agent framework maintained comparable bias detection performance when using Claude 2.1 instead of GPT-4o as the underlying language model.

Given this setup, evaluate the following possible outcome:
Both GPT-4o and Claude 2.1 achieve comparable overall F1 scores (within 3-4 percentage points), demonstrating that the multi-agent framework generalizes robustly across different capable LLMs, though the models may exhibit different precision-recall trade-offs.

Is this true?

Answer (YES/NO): NO